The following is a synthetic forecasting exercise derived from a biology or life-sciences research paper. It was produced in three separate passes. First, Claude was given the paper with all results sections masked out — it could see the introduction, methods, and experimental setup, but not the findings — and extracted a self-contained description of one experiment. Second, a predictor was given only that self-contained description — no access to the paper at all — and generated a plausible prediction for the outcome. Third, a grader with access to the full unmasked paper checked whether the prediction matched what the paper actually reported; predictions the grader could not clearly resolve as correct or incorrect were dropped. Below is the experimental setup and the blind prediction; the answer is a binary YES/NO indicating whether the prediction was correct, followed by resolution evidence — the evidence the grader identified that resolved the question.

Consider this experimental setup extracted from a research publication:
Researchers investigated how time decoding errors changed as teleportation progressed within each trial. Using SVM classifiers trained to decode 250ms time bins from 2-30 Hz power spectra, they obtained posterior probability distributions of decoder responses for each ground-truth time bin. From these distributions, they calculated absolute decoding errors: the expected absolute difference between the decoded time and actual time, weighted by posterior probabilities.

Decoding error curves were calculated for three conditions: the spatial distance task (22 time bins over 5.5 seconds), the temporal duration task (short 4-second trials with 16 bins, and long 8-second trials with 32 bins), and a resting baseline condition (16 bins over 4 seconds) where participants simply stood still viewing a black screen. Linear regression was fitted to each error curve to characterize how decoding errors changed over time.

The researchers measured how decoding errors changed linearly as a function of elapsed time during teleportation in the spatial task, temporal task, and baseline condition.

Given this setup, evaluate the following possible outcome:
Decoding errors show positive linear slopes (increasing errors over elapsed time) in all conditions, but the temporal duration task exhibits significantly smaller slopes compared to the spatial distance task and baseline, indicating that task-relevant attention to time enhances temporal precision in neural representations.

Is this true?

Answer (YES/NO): NO